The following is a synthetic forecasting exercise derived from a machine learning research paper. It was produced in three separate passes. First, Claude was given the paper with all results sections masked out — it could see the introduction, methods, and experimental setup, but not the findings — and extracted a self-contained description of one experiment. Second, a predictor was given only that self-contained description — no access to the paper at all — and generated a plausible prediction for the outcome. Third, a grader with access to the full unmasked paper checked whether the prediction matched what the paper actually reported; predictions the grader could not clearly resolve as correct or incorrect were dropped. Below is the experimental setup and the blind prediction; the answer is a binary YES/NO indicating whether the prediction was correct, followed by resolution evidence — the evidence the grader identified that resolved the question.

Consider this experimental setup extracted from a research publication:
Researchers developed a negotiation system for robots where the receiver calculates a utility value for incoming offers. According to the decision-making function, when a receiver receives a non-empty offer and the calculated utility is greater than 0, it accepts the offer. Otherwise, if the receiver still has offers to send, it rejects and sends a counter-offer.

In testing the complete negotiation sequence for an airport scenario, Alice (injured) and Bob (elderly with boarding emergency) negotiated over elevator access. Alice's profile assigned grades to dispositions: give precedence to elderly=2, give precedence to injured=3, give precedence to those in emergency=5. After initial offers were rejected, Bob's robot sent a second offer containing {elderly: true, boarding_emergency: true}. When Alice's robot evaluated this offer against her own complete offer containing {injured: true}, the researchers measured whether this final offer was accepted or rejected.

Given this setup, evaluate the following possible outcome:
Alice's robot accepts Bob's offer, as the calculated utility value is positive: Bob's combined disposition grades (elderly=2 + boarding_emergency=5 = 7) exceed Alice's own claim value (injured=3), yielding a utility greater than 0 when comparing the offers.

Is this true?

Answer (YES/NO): YES